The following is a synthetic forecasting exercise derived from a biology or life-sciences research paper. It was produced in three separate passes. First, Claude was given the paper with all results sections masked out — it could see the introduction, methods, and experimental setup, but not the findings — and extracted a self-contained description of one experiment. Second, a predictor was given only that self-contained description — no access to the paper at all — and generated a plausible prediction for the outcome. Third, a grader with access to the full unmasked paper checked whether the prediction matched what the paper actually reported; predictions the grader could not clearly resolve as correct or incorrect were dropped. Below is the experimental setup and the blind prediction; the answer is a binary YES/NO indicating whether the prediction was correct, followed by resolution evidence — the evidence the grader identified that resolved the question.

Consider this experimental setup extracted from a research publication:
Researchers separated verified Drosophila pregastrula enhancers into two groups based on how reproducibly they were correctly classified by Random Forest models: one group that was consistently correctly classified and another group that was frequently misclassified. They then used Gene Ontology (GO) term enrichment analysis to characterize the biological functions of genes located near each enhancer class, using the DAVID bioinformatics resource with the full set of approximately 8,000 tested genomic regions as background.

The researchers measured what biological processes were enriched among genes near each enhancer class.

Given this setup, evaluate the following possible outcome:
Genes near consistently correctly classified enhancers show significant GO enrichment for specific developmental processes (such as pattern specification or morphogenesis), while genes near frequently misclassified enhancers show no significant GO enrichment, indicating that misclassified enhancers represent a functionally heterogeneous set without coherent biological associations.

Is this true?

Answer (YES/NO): YES